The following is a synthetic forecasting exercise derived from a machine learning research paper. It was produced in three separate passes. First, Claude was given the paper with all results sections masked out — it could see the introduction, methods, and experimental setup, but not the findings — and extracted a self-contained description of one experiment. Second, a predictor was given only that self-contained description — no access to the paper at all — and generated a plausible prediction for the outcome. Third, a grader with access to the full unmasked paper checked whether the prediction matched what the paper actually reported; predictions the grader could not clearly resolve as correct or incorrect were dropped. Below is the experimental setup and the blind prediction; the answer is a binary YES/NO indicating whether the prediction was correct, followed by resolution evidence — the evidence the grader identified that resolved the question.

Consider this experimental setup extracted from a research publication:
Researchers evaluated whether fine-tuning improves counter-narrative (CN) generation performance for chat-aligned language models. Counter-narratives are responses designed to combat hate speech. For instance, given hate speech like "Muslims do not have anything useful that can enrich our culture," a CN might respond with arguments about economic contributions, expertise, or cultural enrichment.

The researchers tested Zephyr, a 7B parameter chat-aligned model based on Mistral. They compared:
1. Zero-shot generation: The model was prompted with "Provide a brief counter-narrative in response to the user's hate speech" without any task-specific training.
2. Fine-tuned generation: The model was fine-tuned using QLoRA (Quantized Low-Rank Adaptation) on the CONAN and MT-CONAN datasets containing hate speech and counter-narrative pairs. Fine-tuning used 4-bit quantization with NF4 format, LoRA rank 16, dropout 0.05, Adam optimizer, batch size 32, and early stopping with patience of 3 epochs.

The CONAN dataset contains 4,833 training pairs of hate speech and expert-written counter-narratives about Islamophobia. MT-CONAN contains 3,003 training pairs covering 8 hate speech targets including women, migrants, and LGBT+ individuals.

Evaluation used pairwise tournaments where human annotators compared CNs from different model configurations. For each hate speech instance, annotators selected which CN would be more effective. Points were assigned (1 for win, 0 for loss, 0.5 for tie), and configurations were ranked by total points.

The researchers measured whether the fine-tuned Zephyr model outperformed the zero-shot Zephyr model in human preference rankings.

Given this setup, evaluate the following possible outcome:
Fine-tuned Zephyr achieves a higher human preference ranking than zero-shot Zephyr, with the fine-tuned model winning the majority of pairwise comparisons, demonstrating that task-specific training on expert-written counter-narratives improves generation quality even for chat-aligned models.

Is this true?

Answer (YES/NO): NO